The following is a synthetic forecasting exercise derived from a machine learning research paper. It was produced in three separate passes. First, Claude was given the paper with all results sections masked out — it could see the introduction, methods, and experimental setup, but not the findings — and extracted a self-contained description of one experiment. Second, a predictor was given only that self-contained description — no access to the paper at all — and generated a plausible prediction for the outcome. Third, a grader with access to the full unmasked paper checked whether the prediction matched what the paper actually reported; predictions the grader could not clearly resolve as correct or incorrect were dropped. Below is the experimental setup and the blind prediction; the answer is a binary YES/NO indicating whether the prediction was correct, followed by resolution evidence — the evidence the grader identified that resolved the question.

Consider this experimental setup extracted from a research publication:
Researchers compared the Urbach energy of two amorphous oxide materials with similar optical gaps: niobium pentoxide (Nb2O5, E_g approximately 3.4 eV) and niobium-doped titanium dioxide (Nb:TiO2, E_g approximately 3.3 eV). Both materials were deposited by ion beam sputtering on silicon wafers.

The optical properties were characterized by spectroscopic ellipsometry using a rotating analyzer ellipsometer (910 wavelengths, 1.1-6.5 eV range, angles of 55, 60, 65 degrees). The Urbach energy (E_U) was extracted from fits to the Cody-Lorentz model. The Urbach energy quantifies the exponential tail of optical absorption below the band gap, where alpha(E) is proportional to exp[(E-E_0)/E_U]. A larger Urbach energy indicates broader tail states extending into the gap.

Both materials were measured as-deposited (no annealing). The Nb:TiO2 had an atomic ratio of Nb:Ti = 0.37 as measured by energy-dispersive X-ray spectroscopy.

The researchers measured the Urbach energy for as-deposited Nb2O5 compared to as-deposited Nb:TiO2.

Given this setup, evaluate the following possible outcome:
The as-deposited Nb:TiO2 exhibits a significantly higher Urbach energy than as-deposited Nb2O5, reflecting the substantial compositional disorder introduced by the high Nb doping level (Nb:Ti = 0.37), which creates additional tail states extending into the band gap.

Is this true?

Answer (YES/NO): NO